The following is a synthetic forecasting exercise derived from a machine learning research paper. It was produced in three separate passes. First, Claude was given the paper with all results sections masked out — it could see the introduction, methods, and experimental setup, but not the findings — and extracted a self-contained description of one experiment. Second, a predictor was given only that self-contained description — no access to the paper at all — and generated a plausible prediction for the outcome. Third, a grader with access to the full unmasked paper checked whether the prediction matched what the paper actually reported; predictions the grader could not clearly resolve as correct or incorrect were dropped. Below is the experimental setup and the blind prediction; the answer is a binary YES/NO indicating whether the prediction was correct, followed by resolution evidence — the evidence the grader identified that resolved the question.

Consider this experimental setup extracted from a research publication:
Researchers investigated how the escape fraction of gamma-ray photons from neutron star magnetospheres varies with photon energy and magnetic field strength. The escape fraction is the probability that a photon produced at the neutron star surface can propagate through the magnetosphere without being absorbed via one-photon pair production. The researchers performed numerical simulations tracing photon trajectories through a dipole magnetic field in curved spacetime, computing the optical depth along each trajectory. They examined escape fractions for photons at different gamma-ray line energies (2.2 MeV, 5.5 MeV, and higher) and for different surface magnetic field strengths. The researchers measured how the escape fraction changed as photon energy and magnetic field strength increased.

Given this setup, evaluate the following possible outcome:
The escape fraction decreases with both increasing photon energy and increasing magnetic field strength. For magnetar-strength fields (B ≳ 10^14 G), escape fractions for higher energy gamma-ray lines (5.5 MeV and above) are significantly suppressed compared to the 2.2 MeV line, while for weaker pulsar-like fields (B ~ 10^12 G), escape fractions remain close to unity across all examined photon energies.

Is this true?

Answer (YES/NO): NO